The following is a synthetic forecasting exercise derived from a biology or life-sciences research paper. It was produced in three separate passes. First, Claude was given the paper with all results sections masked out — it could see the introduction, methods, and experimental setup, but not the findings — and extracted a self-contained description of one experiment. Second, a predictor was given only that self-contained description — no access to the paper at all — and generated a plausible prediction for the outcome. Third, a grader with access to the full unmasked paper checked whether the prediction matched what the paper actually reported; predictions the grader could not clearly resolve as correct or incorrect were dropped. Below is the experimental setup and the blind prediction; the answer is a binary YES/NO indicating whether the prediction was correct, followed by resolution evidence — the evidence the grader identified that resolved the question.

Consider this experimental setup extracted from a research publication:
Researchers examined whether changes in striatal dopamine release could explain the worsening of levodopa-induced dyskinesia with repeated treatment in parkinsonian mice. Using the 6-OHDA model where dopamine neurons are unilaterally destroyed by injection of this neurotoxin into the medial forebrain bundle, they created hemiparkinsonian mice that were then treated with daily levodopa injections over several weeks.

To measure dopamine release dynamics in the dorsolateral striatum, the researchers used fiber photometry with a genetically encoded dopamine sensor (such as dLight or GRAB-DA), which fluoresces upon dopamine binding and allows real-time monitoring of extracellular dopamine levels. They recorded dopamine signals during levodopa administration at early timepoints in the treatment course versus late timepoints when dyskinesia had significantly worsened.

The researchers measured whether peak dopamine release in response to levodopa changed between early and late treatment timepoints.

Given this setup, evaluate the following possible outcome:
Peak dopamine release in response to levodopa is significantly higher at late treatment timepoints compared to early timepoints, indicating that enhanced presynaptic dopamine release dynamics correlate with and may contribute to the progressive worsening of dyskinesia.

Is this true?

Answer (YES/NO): NO